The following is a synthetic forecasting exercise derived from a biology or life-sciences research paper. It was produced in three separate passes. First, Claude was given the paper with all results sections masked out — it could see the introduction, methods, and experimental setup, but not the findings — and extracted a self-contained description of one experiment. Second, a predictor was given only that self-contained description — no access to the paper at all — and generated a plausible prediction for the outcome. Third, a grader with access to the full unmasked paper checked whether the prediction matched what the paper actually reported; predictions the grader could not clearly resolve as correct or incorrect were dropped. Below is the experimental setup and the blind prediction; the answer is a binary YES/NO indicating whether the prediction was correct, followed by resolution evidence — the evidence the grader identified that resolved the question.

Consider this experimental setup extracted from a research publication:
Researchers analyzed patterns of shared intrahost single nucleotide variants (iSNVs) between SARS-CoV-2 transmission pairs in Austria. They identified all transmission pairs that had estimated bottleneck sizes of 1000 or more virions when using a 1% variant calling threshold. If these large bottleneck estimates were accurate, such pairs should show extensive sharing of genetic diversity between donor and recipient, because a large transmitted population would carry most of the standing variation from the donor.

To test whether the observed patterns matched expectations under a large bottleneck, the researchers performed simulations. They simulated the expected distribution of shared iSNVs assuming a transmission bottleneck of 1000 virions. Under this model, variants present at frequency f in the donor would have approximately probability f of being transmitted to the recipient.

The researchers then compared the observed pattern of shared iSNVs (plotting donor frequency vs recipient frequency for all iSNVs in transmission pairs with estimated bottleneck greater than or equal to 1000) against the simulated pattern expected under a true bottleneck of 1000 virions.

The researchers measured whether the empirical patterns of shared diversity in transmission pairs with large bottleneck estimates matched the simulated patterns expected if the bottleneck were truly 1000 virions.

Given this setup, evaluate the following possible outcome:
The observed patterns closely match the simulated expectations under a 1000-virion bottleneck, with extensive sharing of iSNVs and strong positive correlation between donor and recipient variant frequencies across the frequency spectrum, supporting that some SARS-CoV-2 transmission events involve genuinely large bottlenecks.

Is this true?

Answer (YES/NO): NO